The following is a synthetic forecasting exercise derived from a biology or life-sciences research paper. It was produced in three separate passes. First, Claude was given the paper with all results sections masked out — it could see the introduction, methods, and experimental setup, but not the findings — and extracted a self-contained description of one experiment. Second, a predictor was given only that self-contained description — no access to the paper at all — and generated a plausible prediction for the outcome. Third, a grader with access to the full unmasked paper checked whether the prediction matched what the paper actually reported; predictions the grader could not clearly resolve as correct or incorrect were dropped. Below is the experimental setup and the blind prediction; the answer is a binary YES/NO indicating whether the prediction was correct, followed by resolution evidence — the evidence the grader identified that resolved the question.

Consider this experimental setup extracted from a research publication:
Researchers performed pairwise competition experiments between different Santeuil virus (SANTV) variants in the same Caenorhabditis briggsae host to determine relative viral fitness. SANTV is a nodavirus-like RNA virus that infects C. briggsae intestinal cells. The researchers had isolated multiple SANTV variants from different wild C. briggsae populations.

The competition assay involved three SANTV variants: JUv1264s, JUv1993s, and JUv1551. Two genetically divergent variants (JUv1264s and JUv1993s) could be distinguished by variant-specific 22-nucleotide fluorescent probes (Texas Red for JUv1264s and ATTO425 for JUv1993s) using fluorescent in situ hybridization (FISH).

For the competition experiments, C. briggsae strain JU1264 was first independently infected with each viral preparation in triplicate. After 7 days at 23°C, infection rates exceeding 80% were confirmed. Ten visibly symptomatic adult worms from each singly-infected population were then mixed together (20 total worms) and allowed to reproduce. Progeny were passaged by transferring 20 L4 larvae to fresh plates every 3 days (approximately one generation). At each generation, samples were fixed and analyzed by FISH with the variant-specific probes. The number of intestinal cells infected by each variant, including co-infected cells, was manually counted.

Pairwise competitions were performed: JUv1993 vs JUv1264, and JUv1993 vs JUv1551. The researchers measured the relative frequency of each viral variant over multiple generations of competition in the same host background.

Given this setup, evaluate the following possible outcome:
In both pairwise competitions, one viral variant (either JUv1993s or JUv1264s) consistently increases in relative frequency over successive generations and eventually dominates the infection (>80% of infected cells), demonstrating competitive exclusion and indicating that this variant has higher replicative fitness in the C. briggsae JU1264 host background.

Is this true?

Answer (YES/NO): NO